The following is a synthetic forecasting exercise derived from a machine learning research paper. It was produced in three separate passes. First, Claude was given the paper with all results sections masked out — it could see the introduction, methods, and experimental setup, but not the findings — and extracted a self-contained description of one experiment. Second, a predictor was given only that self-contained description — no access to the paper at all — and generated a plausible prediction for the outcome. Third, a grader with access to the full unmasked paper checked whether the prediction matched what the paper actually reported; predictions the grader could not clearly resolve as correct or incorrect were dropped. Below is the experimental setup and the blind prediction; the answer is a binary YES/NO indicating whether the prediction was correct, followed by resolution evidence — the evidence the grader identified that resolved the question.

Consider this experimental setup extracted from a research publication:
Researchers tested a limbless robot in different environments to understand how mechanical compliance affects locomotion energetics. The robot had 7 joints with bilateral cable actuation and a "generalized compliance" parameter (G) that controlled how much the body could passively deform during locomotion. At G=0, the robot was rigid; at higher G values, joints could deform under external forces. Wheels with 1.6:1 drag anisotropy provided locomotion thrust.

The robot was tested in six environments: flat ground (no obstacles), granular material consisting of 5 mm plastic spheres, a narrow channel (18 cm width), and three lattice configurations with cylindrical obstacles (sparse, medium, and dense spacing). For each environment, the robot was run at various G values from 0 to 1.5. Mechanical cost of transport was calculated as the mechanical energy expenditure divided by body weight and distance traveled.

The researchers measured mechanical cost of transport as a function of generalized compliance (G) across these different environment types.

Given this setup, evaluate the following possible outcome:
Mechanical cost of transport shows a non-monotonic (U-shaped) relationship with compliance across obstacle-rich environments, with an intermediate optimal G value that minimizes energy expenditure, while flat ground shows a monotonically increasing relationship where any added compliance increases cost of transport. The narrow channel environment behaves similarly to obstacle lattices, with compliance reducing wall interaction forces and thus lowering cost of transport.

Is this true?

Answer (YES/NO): YES